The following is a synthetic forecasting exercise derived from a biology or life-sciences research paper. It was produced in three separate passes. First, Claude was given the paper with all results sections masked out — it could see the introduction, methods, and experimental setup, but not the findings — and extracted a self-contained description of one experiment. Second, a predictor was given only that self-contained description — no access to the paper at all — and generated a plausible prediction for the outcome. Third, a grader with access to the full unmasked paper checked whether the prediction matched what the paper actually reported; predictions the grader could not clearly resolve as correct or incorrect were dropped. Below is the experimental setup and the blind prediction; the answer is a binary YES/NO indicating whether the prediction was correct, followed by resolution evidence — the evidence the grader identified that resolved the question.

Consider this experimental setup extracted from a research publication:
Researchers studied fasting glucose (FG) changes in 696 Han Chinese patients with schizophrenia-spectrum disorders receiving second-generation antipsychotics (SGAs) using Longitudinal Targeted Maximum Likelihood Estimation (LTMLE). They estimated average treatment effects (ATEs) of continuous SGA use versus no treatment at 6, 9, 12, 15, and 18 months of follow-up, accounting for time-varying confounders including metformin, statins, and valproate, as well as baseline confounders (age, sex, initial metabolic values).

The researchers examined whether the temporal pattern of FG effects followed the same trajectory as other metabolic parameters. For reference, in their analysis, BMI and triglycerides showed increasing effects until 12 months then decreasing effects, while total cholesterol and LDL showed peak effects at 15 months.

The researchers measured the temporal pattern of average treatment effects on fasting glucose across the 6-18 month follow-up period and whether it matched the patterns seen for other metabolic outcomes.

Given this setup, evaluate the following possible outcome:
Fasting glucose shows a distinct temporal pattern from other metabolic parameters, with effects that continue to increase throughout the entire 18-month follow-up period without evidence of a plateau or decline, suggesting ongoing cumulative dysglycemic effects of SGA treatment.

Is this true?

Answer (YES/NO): NO